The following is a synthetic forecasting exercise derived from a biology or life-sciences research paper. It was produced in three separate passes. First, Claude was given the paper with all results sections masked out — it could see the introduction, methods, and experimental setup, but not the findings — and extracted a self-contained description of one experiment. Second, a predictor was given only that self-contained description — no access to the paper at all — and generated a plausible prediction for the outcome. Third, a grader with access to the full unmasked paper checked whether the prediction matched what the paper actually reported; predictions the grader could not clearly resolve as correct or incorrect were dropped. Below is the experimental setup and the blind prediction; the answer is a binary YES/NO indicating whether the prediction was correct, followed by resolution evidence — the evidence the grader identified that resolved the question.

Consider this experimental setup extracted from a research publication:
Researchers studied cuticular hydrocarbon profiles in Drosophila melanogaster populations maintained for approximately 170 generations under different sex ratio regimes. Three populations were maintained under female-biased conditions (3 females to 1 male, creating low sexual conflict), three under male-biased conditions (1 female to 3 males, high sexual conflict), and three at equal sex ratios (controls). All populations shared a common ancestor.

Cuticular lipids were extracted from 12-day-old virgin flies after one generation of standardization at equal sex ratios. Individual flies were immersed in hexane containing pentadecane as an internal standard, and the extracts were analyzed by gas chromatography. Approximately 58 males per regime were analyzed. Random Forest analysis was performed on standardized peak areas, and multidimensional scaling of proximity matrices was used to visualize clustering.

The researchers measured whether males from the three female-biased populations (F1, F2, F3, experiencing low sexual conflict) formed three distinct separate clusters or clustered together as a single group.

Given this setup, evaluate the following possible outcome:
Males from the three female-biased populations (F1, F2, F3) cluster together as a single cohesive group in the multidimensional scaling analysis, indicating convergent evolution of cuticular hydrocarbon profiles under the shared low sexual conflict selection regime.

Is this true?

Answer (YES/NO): NO